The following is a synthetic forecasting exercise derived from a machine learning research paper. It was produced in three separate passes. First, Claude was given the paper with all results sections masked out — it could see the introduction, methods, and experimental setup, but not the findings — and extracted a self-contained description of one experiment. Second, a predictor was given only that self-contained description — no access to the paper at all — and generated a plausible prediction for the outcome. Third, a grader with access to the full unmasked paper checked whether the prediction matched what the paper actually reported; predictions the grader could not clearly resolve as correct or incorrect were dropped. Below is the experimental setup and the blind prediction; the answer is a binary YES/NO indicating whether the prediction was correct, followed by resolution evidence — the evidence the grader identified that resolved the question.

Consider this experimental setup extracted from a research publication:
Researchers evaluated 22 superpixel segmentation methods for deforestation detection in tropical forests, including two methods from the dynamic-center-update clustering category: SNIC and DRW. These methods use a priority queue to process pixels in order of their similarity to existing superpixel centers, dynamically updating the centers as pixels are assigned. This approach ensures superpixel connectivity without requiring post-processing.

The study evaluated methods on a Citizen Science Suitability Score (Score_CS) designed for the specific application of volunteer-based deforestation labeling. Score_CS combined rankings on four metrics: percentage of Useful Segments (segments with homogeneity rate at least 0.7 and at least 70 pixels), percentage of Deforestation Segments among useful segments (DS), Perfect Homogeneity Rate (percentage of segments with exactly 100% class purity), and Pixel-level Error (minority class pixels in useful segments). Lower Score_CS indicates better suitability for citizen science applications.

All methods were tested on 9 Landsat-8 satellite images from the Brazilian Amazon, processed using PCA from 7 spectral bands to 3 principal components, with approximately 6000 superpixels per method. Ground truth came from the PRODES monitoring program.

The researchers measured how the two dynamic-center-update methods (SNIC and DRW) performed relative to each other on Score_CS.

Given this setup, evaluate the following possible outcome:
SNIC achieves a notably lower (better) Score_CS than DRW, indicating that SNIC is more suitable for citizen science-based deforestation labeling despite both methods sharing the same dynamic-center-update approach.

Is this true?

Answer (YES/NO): YES